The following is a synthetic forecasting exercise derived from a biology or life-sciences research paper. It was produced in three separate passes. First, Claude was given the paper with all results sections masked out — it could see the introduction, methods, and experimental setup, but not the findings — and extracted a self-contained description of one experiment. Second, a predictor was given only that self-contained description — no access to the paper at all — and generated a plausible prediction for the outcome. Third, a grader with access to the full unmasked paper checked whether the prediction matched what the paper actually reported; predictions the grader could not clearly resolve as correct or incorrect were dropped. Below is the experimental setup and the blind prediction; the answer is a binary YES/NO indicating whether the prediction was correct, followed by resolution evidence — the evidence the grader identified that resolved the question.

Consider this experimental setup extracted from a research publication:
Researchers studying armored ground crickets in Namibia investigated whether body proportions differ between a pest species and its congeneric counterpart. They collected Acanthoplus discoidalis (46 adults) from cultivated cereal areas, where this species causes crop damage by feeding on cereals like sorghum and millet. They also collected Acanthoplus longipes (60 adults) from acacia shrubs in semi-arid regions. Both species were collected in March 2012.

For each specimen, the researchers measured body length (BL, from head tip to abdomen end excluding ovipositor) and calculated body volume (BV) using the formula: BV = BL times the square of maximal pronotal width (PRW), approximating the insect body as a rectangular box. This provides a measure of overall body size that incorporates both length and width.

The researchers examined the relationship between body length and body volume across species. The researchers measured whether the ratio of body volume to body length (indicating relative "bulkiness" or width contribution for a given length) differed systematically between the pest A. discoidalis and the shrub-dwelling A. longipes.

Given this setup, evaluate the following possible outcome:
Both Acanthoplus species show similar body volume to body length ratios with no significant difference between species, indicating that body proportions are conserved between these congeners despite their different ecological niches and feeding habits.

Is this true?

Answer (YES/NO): YES